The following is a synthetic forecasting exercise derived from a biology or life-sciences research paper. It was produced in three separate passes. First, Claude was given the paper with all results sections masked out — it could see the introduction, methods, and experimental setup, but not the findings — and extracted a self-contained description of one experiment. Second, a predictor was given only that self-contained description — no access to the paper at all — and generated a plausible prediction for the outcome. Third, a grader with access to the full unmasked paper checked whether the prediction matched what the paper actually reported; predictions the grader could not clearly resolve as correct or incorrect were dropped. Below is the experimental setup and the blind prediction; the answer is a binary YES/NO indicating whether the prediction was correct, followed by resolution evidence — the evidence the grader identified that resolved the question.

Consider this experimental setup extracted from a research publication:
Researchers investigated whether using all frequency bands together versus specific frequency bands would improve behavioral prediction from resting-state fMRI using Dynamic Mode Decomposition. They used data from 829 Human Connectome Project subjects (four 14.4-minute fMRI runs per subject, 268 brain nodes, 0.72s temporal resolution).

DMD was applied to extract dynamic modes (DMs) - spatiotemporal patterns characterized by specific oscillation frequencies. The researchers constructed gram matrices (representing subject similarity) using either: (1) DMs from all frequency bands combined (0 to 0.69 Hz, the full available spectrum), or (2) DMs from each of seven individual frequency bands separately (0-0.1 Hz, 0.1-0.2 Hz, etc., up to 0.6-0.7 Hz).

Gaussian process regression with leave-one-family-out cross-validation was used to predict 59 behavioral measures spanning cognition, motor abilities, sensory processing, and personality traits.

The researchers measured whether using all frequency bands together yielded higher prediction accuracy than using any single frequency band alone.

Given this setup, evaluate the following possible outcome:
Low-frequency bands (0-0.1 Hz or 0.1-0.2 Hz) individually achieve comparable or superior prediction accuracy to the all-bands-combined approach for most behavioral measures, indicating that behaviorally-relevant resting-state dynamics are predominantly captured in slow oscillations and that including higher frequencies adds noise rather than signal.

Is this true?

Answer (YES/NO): NO